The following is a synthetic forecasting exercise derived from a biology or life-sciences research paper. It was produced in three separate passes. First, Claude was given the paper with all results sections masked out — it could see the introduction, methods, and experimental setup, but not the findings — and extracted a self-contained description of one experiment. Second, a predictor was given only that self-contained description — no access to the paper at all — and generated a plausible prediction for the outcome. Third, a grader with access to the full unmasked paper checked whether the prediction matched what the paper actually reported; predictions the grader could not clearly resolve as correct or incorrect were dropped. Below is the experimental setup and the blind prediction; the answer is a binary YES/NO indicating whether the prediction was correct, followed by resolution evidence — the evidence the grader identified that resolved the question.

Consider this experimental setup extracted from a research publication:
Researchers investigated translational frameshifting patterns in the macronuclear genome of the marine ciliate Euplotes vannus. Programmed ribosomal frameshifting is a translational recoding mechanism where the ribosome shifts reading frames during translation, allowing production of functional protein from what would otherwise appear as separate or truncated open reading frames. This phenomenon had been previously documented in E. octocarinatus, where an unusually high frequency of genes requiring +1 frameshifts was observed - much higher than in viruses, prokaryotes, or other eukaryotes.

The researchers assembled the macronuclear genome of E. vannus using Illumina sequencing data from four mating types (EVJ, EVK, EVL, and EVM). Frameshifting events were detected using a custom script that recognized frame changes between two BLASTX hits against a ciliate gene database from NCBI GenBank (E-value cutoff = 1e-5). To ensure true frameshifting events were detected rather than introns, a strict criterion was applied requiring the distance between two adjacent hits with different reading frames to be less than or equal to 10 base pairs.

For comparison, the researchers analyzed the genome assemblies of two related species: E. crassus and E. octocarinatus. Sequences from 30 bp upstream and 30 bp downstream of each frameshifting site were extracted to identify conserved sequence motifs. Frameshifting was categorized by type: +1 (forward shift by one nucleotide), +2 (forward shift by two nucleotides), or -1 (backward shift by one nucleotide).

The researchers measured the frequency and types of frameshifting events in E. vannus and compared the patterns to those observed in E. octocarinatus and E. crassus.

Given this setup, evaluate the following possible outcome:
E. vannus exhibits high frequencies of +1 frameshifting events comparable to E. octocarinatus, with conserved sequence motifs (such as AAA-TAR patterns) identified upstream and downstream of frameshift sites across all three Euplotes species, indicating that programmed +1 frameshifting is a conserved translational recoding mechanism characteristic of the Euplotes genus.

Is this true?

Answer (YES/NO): NO